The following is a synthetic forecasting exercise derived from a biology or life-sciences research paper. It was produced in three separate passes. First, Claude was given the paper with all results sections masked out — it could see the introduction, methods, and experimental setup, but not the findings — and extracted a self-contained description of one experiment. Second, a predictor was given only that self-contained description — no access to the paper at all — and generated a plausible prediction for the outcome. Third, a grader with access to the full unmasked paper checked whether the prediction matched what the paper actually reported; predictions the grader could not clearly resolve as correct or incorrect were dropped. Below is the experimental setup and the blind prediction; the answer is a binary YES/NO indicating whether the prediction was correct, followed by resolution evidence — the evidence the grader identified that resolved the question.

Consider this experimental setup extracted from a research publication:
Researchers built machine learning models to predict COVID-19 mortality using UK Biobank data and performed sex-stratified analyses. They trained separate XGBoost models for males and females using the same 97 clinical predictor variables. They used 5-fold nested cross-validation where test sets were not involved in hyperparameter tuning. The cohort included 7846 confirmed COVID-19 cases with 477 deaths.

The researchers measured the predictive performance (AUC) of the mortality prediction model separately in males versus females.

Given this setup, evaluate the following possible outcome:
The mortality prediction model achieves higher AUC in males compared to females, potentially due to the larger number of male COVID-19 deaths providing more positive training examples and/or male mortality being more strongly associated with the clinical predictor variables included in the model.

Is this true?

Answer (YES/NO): YES